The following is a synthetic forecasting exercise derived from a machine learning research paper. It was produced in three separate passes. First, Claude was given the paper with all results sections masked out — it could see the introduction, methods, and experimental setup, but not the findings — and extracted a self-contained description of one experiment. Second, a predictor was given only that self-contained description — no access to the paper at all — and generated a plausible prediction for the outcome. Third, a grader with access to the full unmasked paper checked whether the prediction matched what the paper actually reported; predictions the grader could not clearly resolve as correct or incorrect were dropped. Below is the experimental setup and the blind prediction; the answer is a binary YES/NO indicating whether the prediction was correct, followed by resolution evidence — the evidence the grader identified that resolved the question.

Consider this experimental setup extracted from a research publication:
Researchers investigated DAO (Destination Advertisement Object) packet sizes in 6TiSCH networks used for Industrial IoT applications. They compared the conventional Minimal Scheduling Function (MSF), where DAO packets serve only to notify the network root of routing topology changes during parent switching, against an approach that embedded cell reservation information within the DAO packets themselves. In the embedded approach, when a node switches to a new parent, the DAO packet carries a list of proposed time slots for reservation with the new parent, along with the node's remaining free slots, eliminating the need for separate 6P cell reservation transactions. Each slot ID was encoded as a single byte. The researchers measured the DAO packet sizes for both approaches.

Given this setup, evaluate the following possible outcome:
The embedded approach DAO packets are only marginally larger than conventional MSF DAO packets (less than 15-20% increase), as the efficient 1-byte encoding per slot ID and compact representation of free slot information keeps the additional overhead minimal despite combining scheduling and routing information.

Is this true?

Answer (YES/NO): NO